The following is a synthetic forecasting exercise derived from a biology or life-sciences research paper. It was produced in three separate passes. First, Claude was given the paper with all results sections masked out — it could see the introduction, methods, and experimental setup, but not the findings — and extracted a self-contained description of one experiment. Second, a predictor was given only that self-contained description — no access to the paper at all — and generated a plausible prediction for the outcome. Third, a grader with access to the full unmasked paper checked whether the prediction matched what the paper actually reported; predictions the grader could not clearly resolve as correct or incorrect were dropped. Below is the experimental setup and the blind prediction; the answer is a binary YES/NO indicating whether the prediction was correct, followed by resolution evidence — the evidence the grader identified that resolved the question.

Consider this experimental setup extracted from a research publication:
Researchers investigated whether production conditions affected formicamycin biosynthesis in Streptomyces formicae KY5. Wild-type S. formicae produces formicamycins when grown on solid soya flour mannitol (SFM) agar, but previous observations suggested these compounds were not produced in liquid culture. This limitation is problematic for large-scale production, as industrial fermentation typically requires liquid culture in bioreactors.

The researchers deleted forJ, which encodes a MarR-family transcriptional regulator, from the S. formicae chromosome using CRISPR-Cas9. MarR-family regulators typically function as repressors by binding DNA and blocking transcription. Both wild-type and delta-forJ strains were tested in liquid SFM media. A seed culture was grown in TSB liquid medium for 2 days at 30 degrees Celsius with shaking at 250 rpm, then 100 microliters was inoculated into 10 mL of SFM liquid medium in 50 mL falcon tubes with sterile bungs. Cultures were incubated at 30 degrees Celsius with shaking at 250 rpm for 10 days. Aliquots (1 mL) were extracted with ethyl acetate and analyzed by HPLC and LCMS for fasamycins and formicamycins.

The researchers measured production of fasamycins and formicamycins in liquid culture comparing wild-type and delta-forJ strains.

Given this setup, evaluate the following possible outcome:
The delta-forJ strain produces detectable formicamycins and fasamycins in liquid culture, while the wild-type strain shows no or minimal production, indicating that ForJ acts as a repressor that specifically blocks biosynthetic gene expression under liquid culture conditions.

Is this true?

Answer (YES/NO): YES